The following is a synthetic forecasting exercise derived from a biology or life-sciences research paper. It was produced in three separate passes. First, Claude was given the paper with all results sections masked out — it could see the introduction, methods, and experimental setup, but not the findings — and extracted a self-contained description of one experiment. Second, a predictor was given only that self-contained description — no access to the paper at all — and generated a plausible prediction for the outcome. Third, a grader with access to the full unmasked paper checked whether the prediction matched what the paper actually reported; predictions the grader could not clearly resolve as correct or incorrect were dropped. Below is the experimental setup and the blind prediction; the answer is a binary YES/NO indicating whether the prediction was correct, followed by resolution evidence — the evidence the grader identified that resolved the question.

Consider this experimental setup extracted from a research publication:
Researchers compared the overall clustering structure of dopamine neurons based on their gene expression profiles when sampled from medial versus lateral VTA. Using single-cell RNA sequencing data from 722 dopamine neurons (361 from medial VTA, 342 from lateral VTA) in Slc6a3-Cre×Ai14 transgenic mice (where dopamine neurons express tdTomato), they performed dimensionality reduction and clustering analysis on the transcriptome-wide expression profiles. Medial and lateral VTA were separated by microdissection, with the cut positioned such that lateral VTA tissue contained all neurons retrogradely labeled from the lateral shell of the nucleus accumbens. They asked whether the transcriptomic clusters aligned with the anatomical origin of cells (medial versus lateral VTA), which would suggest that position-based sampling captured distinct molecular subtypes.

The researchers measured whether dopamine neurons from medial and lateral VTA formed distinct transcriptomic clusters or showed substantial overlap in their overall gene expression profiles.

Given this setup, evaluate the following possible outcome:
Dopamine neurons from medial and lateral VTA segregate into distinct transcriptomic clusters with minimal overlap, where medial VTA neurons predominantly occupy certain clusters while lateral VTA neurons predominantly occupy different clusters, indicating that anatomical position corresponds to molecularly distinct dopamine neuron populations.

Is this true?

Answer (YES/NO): NO